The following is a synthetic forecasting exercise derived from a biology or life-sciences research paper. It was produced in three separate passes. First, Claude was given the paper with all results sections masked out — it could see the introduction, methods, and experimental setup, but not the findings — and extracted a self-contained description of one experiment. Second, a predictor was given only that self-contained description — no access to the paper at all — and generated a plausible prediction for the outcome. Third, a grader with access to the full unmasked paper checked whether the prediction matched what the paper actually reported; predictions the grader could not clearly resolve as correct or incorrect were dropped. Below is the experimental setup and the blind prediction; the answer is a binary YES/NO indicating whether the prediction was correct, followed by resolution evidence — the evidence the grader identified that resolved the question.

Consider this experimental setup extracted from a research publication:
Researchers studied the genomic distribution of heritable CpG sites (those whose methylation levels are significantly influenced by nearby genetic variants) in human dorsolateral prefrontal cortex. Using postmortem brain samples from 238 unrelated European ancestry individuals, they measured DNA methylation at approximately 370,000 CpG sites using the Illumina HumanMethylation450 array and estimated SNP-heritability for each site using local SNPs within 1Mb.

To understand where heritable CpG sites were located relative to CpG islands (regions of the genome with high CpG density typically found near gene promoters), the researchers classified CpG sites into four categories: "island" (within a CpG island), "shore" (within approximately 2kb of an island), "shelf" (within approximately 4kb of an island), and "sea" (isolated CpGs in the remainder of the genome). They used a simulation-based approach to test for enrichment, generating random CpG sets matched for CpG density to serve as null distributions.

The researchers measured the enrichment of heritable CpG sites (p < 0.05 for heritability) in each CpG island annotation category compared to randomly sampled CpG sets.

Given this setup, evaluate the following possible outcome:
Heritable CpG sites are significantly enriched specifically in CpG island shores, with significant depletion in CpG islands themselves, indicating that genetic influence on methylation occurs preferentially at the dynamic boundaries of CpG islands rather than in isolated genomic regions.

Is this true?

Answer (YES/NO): YES